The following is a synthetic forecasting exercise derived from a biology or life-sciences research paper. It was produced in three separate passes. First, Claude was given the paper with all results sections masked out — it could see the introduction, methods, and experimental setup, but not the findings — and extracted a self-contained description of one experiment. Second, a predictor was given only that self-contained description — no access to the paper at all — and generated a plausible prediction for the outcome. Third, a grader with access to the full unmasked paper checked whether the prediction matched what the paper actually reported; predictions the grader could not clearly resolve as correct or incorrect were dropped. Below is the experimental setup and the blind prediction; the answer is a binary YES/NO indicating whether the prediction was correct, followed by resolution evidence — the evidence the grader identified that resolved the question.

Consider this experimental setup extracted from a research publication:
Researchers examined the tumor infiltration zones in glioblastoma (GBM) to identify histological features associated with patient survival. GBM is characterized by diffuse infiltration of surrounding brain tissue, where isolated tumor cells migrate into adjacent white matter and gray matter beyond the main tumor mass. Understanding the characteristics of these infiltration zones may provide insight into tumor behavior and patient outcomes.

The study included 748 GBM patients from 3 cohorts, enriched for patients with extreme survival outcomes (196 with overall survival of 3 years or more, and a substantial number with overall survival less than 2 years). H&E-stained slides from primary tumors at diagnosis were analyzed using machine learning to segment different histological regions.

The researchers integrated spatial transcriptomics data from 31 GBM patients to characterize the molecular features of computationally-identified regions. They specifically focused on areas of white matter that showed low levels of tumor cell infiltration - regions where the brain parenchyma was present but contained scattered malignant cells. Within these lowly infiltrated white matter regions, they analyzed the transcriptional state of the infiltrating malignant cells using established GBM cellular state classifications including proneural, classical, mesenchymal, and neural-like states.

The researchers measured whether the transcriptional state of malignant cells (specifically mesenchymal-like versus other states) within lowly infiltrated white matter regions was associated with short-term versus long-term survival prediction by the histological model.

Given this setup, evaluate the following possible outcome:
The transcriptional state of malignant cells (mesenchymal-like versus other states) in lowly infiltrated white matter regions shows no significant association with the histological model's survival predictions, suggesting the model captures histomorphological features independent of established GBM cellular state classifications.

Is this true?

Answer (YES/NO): NO